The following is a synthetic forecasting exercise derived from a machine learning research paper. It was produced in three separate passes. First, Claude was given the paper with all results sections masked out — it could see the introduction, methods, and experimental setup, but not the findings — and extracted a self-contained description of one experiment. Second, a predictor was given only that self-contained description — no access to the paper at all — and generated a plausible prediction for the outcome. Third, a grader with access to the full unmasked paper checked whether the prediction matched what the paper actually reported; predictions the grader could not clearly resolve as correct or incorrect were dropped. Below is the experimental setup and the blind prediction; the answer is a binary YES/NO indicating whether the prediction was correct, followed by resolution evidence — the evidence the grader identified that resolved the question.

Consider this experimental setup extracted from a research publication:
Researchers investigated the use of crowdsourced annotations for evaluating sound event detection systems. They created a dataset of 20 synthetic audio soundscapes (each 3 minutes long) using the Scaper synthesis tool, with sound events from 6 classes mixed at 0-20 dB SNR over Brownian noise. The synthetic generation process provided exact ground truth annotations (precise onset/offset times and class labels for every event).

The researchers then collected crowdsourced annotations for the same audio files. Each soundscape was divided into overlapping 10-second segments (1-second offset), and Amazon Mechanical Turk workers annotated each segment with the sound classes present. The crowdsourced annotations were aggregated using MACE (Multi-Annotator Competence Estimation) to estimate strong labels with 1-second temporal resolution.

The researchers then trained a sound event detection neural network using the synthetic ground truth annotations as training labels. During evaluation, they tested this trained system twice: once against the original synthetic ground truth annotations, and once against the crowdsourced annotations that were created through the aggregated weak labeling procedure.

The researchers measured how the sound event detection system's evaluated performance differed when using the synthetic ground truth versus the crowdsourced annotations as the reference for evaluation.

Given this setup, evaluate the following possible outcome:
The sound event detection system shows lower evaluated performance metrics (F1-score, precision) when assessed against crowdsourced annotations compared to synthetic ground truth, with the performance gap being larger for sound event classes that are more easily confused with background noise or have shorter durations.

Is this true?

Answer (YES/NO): NO